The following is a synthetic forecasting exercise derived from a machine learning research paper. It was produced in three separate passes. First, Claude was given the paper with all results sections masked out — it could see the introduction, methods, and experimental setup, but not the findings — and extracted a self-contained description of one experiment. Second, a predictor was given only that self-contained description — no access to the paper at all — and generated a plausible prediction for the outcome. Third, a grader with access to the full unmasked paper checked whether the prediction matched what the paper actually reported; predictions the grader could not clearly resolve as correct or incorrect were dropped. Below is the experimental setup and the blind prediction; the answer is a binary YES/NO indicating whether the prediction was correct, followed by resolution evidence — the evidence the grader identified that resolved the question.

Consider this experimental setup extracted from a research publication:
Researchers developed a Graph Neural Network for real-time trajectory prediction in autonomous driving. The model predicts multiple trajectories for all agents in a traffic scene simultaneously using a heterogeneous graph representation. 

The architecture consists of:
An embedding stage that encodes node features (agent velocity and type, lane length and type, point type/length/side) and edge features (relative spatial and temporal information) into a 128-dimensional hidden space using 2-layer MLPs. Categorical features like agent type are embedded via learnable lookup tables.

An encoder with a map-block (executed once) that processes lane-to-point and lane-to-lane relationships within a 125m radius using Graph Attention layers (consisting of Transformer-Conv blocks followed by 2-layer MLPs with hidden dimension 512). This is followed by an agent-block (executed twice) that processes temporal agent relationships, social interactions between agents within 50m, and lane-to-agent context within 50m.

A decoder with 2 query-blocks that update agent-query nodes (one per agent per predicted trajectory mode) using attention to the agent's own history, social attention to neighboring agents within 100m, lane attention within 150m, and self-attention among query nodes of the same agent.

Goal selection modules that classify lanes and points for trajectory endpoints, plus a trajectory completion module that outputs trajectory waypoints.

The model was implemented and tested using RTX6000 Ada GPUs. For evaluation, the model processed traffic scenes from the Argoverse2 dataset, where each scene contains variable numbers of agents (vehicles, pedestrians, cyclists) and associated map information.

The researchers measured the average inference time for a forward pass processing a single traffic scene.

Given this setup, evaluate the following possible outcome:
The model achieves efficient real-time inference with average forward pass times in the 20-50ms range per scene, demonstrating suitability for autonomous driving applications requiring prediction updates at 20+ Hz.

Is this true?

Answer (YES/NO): NO